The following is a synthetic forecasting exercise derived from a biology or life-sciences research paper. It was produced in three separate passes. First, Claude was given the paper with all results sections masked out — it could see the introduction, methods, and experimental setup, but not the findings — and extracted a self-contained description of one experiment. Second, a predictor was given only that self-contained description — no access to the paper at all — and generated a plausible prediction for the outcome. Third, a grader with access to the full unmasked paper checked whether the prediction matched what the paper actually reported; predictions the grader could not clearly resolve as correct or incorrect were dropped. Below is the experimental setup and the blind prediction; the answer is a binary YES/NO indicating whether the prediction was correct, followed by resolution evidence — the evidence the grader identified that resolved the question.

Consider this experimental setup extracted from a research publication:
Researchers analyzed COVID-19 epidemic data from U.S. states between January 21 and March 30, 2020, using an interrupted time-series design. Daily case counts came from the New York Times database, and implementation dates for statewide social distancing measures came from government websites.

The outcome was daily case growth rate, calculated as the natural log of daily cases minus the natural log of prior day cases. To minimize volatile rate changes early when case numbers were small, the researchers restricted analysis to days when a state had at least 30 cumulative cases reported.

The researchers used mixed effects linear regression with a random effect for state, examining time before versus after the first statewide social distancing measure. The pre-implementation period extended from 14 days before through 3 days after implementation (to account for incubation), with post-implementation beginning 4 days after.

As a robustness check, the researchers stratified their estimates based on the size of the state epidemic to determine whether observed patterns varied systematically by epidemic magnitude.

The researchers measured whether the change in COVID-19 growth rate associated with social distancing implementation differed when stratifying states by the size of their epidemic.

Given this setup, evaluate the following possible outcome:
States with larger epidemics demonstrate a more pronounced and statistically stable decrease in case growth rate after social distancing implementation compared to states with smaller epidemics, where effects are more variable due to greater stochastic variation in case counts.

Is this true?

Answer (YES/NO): NO